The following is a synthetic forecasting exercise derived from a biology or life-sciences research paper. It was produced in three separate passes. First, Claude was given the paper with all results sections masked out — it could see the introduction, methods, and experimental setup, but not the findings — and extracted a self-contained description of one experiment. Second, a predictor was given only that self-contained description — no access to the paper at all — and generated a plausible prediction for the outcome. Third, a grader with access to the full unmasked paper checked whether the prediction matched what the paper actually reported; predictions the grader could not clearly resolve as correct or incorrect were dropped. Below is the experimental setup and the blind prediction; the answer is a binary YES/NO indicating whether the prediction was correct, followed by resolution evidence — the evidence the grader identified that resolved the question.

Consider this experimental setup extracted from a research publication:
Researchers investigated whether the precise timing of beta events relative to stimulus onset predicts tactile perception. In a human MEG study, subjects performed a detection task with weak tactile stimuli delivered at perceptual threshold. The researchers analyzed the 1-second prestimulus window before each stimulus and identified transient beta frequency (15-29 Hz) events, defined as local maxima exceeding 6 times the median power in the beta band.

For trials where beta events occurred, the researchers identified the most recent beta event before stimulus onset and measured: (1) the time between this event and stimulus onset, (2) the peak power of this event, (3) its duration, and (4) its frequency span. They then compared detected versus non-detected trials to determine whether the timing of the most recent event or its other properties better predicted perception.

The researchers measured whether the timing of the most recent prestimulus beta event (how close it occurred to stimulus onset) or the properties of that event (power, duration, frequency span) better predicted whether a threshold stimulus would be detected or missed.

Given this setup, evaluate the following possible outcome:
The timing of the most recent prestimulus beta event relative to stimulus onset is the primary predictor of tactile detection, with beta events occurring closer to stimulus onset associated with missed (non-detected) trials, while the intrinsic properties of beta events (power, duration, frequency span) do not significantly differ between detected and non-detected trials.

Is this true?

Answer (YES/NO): YES